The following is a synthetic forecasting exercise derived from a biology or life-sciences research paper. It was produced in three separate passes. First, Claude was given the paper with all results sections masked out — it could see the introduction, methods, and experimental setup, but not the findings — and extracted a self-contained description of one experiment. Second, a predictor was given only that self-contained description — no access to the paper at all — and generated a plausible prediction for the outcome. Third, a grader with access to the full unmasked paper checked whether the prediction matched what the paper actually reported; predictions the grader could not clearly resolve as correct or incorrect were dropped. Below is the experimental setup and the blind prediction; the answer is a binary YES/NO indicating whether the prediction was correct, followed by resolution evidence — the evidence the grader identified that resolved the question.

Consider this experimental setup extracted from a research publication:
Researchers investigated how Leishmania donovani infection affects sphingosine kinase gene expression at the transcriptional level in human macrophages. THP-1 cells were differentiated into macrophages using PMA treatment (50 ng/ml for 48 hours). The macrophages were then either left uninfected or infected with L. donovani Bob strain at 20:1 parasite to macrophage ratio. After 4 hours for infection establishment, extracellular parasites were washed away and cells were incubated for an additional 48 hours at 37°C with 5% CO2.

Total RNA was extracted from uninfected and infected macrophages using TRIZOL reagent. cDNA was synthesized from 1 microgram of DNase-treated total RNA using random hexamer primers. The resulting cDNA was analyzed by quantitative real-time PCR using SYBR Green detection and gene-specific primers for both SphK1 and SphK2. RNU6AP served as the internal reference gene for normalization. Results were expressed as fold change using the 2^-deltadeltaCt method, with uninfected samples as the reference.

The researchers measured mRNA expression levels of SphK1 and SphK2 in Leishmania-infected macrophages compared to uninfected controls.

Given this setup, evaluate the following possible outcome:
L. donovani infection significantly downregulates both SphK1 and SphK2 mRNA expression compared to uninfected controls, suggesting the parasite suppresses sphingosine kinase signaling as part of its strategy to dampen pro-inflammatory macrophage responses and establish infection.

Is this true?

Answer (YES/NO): NO